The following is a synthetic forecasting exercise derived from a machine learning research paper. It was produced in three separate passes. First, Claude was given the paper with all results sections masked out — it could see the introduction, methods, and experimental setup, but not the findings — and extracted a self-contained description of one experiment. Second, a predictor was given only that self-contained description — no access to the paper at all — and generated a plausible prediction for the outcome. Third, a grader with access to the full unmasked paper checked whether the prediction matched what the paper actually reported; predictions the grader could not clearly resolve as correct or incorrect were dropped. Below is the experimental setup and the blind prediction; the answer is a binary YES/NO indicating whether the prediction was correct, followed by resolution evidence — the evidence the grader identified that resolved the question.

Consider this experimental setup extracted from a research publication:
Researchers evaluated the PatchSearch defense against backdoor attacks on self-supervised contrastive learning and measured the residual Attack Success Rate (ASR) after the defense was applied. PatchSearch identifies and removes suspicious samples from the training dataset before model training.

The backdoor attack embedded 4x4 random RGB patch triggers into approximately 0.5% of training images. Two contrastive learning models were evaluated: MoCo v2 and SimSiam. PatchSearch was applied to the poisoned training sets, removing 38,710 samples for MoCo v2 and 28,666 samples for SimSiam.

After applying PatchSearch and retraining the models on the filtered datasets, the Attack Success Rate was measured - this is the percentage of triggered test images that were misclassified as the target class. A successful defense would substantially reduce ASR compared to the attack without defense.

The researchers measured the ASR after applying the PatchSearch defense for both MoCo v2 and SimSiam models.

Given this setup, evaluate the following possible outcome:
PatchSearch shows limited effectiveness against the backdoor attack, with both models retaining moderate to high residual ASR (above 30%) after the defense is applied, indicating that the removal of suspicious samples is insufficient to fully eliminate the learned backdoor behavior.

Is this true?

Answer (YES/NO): YES